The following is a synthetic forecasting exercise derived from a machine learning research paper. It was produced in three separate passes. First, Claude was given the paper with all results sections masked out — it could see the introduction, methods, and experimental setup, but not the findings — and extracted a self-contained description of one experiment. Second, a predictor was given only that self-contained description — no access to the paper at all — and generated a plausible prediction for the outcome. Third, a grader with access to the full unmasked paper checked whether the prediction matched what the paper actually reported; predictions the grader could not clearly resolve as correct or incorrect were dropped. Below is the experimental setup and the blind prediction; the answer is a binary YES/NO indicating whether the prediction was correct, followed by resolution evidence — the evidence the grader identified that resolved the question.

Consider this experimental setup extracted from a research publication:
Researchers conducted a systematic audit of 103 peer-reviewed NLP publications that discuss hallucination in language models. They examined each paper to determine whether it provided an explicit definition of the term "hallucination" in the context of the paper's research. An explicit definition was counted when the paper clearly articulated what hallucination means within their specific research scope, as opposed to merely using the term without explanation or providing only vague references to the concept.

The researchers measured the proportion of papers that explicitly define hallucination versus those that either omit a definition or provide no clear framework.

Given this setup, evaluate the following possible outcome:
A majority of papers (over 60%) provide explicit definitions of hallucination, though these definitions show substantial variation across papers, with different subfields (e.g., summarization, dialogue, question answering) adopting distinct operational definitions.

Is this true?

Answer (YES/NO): NO